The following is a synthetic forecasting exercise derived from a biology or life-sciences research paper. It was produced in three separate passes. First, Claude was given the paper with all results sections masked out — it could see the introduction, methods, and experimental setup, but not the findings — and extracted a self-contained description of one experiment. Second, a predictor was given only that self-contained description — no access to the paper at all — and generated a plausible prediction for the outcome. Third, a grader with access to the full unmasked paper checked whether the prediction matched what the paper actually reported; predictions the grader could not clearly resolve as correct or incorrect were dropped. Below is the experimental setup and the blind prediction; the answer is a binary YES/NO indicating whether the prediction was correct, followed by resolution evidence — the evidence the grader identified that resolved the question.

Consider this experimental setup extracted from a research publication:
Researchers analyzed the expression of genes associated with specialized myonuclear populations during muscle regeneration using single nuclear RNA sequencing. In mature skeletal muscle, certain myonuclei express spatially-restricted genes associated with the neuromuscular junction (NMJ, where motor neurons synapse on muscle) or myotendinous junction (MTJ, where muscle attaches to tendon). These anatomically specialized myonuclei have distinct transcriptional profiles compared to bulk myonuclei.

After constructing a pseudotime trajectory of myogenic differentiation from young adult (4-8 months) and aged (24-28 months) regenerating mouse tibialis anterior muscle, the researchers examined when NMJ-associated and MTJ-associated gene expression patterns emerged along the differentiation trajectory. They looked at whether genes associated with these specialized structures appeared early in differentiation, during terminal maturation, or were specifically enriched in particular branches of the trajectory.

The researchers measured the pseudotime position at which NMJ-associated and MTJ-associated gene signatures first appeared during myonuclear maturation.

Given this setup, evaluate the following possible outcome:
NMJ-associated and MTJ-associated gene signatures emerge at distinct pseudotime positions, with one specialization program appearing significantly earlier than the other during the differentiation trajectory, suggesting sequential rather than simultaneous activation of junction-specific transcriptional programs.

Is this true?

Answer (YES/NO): NO